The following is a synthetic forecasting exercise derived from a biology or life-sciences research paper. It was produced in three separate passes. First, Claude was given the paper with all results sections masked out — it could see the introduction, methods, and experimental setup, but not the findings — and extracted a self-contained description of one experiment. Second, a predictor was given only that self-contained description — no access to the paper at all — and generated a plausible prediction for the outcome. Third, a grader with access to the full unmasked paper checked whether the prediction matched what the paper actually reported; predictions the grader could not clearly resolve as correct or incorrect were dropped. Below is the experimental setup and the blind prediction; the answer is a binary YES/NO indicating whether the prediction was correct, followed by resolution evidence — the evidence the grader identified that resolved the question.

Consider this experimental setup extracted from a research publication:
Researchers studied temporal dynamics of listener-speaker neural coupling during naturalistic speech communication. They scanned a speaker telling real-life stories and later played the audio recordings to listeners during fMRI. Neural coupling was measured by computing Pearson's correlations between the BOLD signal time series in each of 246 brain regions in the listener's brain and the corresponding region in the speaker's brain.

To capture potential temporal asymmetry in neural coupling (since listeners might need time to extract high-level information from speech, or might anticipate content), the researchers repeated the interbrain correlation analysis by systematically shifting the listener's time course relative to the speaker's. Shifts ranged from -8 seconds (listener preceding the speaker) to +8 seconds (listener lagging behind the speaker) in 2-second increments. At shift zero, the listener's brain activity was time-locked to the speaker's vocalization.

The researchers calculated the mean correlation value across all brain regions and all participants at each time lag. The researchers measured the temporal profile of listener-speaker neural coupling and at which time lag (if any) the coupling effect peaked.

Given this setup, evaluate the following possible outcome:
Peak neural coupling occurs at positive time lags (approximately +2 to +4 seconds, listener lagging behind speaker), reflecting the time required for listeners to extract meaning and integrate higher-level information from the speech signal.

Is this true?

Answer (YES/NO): NO